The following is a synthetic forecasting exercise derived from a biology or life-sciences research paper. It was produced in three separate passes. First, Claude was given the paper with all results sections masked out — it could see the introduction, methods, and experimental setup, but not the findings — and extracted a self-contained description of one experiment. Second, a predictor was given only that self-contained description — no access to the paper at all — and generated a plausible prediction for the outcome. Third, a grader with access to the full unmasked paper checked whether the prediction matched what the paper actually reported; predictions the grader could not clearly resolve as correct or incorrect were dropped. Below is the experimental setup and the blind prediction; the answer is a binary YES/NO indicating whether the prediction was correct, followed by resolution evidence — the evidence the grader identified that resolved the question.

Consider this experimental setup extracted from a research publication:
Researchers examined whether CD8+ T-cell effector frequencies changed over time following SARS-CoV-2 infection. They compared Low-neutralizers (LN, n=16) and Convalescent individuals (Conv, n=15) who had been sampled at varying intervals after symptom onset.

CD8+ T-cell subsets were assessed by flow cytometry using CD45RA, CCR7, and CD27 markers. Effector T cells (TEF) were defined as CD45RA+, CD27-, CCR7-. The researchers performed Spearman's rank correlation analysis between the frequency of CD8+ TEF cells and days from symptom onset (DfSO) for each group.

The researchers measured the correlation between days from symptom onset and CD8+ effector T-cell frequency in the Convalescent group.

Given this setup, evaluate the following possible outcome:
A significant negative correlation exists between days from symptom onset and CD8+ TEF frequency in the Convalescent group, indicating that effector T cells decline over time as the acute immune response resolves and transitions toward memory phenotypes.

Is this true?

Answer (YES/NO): YES